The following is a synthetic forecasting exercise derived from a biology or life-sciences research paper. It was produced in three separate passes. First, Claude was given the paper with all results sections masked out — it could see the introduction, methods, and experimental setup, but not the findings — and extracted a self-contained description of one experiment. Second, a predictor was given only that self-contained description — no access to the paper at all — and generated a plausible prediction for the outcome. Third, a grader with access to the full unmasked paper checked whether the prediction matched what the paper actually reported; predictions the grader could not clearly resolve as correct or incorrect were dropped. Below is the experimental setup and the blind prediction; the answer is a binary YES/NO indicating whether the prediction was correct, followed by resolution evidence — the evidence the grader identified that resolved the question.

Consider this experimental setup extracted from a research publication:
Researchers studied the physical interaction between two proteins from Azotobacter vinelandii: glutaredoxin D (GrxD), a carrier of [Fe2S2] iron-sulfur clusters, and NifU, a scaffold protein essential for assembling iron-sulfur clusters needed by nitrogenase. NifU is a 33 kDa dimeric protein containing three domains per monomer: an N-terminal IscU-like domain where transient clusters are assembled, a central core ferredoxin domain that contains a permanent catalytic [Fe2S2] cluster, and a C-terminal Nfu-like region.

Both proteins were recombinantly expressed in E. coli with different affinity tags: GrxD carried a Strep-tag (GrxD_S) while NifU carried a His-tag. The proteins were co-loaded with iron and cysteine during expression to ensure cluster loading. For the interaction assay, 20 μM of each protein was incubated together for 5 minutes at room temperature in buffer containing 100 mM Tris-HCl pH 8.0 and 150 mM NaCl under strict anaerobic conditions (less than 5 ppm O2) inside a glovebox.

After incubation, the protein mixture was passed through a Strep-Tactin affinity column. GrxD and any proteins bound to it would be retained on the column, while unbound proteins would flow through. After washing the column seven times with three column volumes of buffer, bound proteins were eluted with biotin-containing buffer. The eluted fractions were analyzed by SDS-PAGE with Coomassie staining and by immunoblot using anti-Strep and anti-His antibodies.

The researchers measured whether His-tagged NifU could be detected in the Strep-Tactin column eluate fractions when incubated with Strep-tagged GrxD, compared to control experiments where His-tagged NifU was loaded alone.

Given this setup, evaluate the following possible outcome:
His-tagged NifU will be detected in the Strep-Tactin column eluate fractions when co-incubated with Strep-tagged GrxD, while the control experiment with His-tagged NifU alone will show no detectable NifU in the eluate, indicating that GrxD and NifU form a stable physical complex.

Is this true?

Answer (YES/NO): YES